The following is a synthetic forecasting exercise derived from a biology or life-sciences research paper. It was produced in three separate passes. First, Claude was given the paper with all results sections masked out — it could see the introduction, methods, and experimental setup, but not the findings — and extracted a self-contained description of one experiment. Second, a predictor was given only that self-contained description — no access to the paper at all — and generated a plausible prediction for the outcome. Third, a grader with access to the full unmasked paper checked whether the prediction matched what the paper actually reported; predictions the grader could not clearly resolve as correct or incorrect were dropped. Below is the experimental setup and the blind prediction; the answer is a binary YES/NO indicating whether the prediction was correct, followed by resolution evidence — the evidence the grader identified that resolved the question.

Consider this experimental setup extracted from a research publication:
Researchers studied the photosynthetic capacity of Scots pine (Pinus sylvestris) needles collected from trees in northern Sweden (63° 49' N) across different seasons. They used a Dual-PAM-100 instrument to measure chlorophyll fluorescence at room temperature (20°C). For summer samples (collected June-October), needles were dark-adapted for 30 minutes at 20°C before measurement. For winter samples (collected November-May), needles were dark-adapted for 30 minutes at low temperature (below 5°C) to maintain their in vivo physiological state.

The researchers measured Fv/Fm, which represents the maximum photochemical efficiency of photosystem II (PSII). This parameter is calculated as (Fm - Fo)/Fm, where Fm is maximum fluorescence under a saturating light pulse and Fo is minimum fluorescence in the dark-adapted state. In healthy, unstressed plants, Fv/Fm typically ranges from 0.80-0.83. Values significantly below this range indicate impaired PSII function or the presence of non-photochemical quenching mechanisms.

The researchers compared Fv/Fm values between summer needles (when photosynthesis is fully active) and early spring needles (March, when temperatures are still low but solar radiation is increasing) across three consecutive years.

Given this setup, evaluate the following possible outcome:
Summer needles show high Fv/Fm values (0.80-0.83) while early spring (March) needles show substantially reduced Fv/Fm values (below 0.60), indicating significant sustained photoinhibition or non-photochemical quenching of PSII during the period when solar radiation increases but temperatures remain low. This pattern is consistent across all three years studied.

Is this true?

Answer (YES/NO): YES